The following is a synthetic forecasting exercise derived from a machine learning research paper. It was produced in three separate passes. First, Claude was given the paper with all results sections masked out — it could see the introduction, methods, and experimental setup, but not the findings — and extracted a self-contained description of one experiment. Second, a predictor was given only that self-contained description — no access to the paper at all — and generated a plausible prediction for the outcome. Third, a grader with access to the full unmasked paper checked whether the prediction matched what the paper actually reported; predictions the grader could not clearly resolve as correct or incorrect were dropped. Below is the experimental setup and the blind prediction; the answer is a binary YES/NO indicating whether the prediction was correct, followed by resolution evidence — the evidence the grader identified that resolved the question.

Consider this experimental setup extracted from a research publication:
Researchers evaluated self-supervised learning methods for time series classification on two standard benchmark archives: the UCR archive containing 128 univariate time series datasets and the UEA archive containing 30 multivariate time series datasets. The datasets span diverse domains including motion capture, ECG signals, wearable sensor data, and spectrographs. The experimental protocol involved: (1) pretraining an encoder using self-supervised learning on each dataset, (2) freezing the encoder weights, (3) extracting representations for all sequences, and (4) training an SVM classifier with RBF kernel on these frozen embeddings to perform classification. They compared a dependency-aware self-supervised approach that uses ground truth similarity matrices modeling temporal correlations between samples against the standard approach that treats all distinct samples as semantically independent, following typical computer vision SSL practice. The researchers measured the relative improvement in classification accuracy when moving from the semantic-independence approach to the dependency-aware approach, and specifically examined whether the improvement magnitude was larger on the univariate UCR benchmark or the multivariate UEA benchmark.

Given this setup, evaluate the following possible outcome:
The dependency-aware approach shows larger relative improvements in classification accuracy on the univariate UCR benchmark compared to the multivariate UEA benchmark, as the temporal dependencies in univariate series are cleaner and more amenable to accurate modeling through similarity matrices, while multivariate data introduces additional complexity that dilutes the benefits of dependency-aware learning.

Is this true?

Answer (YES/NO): NO